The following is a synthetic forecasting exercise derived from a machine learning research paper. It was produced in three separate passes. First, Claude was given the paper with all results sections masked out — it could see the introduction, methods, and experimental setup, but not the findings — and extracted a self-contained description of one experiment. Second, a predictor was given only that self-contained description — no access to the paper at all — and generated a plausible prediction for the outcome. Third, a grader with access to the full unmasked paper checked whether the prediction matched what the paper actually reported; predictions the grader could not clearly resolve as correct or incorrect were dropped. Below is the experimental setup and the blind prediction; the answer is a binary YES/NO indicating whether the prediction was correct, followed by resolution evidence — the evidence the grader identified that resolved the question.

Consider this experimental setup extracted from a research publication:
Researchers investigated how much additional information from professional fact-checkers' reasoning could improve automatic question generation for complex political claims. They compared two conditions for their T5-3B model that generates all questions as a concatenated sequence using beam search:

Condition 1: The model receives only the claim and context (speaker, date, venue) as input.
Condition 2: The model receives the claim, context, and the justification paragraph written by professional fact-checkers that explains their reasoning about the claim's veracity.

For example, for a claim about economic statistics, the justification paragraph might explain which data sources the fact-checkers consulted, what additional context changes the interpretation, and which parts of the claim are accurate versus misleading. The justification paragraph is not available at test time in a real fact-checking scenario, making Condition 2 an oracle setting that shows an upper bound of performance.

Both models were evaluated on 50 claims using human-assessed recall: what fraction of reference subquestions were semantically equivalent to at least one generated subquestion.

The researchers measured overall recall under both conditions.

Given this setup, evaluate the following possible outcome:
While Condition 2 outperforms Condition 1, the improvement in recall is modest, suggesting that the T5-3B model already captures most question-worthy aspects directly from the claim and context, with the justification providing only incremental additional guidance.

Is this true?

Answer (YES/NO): NO